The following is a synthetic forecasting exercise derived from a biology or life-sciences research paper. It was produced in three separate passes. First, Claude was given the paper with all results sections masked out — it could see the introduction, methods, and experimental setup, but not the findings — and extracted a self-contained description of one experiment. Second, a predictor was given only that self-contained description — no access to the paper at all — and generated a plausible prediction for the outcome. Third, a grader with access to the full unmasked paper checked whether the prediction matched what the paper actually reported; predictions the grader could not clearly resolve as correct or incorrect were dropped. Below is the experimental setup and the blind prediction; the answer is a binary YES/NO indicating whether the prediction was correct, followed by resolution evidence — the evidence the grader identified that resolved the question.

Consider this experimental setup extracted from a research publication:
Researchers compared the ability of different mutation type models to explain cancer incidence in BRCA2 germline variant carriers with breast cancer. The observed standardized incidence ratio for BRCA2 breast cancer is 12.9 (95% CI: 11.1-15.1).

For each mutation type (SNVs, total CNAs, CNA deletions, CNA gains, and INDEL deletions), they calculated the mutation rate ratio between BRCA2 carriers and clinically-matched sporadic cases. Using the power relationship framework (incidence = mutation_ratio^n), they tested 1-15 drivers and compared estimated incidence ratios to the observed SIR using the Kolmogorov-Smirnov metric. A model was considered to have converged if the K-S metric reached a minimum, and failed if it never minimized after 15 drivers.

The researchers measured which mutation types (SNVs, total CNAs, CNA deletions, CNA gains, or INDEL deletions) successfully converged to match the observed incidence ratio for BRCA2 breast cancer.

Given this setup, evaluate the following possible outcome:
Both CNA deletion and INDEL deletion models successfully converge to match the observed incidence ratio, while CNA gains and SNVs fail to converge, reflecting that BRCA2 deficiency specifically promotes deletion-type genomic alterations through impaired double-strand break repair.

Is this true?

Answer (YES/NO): NO